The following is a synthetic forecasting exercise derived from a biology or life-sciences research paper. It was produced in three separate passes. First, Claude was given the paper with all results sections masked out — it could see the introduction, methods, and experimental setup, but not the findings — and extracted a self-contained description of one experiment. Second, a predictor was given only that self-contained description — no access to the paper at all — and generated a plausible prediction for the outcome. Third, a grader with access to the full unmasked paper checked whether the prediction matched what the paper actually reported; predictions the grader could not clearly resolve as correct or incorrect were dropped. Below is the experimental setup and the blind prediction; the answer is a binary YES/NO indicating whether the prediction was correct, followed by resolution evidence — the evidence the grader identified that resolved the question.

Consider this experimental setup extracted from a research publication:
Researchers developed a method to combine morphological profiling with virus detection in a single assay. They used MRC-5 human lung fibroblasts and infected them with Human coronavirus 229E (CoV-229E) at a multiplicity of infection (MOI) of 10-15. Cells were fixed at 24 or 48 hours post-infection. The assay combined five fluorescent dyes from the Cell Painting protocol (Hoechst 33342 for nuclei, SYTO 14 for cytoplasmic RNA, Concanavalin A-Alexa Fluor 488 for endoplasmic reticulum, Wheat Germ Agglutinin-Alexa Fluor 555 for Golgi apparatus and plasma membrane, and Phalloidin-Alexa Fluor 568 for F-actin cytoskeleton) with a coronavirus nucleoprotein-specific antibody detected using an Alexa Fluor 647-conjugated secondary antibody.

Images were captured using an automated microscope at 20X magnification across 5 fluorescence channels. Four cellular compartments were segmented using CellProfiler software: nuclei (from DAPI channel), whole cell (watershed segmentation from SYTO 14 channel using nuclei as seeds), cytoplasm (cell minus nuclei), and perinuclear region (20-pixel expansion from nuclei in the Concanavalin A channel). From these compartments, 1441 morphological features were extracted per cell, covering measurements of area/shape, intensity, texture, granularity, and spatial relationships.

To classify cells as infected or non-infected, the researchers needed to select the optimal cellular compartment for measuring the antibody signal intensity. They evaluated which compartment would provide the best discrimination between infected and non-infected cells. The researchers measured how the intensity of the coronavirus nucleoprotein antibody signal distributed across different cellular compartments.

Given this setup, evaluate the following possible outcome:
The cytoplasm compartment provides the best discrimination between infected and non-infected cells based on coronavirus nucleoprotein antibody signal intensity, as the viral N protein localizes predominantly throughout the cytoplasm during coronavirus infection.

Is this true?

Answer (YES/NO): NO